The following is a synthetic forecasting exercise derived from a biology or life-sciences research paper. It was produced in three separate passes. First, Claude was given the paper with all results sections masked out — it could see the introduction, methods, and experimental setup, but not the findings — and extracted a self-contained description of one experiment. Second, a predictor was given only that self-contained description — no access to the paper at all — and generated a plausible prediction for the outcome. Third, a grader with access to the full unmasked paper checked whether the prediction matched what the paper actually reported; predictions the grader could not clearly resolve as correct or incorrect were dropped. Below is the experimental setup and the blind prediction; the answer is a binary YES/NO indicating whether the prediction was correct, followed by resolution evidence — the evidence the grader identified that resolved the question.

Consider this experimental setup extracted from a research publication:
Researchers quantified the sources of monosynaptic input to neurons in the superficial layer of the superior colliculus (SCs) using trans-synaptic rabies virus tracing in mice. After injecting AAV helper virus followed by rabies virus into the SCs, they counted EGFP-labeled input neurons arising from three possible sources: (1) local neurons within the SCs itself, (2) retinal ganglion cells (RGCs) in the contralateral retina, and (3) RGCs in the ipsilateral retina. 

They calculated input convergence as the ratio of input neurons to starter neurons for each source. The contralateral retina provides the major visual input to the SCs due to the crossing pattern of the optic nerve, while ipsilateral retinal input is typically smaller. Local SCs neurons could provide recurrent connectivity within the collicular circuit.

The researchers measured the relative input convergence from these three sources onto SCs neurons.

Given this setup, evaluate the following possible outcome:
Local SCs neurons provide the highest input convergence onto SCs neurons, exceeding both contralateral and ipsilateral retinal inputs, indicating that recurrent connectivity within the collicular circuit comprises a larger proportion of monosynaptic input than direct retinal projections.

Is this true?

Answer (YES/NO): YES